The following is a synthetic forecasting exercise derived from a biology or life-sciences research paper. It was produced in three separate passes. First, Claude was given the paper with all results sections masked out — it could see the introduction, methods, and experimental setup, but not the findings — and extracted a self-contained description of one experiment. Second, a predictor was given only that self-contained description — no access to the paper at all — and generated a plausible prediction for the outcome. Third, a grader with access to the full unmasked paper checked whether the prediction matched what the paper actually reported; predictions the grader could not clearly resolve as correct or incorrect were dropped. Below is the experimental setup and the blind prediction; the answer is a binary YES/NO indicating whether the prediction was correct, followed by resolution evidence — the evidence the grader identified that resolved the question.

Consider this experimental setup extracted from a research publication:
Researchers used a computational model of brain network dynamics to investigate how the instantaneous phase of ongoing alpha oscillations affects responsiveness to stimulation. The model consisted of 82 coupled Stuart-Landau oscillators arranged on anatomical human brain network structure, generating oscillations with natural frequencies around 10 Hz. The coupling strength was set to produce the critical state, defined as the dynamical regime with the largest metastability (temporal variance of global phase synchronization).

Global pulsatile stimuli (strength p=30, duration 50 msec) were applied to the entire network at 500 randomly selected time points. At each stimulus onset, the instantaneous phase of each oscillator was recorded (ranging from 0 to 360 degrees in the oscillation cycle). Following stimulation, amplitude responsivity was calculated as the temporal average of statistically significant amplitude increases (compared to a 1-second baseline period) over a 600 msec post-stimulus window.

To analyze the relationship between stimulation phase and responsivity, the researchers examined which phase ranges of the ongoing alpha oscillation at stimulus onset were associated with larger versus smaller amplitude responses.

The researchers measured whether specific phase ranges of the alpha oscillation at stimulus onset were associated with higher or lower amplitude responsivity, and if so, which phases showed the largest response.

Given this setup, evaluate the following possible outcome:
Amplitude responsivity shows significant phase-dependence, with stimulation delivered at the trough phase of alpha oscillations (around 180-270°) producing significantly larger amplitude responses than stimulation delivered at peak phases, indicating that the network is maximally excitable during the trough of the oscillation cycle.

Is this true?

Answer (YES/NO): NO